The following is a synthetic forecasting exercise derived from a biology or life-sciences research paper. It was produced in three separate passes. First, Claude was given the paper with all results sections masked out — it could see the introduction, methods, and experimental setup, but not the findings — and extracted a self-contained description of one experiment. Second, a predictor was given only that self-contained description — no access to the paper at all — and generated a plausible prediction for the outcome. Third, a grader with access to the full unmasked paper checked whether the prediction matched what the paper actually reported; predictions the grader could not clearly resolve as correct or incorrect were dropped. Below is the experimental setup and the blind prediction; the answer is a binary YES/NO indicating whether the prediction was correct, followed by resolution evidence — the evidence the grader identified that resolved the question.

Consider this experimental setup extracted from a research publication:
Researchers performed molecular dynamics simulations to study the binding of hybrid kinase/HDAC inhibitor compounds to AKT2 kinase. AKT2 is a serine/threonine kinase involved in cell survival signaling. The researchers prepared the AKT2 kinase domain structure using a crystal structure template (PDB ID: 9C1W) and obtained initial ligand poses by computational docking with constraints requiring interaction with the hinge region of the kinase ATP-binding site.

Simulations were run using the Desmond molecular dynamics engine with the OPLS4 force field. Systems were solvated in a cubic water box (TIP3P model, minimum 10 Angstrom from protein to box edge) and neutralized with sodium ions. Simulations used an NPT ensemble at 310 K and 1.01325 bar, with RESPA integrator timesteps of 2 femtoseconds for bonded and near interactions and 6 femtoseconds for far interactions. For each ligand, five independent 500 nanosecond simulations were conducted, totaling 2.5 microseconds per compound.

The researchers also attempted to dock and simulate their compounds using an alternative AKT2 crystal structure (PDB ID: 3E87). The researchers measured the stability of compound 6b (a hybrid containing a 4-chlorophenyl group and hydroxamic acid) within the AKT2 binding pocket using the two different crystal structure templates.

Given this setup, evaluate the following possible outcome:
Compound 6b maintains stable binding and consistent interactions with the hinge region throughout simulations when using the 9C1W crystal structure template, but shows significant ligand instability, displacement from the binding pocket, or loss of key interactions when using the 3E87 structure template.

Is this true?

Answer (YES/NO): YES